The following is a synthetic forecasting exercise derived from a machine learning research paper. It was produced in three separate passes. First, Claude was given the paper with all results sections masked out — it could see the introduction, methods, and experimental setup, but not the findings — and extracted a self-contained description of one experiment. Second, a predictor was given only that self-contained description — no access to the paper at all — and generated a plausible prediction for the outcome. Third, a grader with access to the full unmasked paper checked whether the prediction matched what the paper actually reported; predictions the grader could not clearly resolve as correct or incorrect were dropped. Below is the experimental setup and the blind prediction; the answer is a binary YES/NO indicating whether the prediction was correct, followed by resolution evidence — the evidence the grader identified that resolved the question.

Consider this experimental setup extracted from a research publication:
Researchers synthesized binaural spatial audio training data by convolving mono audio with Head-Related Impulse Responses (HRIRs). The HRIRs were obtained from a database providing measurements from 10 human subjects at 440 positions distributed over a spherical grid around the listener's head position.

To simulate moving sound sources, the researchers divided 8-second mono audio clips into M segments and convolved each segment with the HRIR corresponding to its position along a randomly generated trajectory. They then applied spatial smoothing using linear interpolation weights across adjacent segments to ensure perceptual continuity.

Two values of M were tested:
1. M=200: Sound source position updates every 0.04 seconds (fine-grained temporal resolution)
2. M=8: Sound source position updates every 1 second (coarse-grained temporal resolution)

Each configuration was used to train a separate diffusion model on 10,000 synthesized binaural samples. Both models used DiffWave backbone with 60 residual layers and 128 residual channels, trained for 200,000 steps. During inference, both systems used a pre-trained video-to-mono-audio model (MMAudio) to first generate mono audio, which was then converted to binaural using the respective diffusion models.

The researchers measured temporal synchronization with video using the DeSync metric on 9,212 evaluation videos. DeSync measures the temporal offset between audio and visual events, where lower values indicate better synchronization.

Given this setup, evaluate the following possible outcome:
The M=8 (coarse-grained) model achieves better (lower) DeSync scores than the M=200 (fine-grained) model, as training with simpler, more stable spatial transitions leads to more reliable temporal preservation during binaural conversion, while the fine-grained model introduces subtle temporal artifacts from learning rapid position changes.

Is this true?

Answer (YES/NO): NO